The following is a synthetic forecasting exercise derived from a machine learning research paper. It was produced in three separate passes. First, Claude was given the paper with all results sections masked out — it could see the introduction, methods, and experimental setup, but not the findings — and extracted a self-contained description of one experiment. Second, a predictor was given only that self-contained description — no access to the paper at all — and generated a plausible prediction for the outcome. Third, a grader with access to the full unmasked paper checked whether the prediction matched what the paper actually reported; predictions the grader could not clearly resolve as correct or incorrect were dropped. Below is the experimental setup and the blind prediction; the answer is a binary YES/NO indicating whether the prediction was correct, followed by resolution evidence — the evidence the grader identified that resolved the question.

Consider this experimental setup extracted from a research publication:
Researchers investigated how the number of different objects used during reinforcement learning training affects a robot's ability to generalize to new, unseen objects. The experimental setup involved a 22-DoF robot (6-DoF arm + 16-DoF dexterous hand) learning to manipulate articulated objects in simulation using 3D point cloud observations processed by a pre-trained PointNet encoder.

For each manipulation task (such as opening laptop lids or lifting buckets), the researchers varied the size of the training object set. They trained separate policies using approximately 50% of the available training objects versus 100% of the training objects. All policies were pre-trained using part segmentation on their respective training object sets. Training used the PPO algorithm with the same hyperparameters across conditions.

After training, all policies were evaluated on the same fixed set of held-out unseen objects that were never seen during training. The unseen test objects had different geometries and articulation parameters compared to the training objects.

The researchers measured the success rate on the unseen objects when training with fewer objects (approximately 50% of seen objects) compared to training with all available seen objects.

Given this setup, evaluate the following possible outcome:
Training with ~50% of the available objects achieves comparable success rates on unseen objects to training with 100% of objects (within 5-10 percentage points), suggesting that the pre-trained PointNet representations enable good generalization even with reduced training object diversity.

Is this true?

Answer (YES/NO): NO